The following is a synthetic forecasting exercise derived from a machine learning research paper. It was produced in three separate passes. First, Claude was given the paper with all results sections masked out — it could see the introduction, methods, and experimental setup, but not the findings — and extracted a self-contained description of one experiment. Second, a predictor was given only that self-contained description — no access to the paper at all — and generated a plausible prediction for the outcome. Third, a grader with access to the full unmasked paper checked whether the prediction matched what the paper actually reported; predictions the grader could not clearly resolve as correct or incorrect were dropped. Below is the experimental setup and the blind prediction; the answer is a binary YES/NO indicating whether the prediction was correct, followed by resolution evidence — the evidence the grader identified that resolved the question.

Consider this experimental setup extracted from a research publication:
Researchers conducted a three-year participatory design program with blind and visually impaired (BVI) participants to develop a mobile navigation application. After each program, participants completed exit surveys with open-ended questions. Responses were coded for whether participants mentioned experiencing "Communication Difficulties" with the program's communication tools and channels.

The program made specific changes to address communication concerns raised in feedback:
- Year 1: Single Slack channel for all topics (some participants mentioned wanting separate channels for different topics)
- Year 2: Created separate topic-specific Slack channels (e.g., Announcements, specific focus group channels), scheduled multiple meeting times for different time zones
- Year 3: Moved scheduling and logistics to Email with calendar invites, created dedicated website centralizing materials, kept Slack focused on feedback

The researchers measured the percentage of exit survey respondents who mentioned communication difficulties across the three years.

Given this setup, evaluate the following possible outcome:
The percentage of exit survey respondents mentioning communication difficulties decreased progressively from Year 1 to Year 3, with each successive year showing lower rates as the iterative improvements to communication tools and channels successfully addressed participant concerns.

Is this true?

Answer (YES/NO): NO